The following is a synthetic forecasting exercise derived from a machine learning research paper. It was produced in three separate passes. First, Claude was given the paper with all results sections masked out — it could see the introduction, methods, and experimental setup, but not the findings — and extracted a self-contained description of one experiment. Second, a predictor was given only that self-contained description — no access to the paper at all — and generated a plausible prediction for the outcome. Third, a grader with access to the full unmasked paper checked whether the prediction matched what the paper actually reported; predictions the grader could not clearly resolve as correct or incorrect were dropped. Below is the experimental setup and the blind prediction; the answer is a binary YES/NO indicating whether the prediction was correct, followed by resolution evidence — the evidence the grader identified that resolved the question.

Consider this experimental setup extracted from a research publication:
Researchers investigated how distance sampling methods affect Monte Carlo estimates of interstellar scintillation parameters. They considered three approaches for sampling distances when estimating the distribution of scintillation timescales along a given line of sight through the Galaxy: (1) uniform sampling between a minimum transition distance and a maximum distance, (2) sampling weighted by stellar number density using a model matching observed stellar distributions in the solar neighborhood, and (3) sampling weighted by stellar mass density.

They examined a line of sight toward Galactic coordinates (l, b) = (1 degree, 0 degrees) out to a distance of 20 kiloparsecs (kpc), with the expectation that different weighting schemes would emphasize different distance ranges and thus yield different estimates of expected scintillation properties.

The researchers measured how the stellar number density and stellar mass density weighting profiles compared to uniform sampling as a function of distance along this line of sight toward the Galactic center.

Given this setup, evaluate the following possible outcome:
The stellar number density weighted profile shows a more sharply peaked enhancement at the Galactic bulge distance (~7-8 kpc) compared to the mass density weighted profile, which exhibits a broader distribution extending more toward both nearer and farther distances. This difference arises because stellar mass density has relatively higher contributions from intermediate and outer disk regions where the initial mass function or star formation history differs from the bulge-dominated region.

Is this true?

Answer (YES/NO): NO